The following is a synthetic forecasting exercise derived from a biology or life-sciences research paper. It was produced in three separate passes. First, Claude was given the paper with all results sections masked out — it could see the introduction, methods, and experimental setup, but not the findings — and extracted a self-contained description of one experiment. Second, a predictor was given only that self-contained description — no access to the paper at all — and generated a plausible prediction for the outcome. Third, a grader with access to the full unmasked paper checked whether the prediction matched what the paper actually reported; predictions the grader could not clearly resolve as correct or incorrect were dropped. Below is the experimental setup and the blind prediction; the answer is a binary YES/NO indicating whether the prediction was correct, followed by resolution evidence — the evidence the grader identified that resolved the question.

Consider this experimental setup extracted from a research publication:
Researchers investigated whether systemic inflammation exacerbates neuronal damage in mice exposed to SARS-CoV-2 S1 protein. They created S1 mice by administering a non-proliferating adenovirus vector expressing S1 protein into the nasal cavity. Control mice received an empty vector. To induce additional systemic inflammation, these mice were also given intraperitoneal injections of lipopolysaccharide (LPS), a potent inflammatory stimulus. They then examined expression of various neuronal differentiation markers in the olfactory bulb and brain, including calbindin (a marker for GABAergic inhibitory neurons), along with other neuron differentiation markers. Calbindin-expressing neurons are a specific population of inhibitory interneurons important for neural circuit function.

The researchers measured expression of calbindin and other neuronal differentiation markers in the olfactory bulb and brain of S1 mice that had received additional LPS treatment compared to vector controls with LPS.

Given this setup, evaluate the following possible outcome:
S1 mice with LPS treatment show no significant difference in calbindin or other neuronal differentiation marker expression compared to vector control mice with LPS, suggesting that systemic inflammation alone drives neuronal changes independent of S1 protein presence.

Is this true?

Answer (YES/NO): NO